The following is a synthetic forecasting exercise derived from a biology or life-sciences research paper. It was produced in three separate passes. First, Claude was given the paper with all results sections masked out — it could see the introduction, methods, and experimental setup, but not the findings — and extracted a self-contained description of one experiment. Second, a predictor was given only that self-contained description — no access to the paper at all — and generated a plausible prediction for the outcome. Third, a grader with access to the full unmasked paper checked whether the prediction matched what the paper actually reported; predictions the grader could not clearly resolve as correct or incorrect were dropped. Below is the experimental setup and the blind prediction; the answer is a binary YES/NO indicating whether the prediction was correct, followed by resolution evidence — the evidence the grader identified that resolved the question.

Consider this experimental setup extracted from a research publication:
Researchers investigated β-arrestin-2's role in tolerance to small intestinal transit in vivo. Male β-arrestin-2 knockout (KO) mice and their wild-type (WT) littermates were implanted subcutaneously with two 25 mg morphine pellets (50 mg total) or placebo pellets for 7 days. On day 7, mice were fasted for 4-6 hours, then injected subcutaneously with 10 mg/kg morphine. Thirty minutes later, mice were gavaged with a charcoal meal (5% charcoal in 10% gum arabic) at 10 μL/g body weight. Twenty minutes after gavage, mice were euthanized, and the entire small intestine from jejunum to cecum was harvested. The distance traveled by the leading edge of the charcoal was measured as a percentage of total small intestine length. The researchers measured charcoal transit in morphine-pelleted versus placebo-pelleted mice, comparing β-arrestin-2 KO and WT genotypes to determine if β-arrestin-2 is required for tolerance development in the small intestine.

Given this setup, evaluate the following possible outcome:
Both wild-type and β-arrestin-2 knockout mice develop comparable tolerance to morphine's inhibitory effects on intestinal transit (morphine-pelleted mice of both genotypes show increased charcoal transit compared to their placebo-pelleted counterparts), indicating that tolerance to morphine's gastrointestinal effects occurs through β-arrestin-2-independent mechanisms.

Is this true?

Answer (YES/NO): YES